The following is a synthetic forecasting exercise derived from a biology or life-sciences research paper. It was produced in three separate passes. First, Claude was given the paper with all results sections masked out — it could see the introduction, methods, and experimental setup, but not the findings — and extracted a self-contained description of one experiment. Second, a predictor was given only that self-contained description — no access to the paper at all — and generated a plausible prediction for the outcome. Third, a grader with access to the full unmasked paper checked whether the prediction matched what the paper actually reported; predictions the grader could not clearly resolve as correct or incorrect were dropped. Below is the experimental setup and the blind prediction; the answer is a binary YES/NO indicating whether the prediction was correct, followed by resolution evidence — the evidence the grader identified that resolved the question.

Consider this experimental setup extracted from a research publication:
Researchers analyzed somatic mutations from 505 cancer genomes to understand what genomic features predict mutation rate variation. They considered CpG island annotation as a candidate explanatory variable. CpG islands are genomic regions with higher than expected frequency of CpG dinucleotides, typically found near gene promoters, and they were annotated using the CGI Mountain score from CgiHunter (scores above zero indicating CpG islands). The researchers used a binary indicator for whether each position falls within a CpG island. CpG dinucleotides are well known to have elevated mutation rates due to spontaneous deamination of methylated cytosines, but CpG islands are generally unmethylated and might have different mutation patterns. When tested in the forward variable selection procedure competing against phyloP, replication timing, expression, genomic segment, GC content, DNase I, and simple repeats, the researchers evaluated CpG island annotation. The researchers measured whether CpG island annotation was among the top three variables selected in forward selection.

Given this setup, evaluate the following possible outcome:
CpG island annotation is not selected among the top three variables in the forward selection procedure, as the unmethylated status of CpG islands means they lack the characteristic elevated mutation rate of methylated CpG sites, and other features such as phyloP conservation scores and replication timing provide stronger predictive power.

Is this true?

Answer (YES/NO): YES